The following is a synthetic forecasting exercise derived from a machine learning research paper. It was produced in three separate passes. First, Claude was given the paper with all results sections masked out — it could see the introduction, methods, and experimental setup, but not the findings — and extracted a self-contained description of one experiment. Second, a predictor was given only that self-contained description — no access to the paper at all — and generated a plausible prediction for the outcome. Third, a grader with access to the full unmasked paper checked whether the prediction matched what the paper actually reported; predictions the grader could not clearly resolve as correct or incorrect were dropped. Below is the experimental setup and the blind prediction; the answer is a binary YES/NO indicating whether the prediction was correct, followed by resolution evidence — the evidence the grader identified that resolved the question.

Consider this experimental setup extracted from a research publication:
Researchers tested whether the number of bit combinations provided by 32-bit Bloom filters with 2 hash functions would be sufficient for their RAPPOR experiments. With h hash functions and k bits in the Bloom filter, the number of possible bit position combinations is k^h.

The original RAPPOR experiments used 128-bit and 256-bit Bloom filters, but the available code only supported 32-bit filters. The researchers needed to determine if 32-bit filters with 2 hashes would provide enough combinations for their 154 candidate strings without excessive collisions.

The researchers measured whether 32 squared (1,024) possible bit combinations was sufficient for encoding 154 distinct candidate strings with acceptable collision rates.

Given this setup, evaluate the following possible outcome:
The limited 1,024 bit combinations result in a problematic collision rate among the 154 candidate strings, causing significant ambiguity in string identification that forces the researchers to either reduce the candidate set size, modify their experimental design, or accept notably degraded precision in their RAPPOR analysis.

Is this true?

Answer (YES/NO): NO